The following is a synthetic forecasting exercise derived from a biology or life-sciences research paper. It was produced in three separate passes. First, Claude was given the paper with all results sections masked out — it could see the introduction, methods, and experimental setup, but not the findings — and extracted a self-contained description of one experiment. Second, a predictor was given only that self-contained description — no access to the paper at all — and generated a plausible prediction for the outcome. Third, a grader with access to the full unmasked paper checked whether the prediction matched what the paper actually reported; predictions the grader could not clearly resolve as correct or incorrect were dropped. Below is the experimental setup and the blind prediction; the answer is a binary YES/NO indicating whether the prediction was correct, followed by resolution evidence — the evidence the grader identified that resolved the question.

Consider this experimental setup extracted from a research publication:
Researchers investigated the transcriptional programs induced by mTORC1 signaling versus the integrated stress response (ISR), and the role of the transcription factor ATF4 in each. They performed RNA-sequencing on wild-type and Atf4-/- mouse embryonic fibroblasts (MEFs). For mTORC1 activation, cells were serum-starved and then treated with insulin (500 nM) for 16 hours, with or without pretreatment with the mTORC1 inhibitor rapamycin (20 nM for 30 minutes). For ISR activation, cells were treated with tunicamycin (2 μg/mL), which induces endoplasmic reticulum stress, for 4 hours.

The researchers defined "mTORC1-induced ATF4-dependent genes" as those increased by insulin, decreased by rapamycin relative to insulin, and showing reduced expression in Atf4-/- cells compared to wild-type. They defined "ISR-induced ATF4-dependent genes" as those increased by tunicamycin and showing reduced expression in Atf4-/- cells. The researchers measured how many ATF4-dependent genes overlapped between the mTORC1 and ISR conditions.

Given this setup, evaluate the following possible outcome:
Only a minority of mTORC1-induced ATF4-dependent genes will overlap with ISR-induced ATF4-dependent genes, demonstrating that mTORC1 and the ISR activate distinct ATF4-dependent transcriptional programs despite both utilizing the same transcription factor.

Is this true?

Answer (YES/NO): NO